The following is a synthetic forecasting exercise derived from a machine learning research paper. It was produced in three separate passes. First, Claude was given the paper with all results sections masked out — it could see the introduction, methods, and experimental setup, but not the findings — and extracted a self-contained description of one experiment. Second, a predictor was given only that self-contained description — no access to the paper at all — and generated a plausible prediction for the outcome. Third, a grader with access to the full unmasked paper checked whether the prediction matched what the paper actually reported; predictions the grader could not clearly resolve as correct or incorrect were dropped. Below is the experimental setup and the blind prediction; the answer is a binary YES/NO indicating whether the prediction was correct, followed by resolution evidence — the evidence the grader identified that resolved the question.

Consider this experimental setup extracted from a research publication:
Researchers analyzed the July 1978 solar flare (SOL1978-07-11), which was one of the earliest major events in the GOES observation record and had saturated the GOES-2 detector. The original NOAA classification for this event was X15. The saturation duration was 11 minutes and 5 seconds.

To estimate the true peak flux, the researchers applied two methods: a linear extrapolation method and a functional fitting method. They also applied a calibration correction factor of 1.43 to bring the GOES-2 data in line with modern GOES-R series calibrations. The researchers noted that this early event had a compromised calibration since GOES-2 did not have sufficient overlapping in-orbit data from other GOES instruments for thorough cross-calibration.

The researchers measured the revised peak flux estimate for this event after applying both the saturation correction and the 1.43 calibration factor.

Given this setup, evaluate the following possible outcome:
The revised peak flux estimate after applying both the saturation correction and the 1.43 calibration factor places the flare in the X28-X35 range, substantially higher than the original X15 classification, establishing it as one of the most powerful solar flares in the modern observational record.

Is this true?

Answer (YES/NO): NO